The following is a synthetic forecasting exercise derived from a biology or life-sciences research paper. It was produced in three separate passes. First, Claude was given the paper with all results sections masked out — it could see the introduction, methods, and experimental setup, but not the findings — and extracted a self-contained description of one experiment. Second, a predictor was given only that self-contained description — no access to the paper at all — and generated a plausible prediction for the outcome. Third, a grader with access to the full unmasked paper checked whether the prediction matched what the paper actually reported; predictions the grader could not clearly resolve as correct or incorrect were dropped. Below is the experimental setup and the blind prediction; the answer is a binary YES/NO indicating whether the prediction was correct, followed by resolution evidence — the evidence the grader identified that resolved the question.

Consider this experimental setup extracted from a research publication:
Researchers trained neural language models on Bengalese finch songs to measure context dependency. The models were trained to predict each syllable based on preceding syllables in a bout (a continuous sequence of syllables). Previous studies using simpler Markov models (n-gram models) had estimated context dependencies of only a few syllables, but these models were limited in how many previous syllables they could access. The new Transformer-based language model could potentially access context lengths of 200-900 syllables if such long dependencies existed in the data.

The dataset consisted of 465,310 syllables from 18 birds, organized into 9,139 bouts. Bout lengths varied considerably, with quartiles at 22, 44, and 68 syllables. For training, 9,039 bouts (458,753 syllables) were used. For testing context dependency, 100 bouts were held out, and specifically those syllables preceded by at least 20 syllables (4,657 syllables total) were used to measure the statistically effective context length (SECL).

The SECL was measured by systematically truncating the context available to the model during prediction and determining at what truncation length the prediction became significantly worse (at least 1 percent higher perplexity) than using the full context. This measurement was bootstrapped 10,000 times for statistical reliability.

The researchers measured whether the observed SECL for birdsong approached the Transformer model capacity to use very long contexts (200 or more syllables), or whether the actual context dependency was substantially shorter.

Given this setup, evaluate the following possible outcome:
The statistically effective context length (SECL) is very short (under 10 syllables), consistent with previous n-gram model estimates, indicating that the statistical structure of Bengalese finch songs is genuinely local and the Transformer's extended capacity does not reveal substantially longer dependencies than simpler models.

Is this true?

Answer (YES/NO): NO